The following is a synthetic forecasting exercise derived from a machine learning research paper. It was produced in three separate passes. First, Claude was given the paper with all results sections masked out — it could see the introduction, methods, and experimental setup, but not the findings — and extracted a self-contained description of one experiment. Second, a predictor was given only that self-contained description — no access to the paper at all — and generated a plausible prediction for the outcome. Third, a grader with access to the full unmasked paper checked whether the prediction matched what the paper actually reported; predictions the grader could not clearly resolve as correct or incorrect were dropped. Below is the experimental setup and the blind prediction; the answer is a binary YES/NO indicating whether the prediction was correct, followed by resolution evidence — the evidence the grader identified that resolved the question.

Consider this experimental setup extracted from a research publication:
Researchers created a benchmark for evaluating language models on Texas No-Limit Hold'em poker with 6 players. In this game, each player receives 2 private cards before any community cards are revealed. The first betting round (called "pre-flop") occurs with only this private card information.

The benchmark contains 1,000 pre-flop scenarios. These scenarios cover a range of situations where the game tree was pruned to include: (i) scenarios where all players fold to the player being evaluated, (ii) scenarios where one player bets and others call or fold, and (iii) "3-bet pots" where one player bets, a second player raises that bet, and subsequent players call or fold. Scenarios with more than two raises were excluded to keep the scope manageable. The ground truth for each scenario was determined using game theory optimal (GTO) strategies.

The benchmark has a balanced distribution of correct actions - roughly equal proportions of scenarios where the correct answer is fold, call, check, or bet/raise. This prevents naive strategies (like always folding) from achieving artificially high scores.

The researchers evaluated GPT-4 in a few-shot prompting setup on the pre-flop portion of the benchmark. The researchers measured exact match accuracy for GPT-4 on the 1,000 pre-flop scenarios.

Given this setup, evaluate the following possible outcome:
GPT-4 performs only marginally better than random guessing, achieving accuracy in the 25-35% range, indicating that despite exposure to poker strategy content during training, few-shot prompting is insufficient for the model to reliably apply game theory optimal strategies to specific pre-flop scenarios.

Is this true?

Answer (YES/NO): NO